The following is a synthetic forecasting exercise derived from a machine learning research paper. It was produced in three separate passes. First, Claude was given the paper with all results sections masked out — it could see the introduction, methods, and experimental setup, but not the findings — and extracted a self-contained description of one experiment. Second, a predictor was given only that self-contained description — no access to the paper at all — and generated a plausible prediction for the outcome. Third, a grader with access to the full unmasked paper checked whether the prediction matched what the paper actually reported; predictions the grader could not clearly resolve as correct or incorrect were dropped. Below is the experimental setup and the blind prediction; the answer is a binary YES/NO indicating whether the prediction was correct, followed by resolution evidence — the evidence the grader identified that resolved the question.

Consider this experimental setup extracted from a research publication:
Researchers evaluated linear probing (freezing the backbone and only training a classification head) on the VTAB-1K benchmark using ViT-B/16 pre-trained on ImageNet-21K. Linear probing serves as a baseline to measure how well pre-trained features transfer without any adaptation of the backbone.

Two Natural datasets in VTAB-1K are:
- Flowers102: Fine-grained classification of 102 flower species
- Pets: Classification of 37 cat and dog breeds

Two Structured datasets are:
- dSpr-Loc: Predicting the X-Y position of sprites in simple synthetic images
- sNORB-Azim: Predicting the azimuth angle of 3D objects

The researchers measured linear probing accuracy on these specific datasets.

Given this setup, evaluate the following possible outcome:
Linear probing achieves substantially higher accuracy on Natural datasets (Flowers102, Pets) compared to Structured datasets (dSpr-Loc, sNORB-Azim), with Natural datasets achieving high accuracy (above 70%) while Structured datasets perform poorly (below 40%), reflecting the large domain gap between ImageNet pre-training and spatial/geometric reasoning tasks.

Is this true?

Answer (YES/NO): YES